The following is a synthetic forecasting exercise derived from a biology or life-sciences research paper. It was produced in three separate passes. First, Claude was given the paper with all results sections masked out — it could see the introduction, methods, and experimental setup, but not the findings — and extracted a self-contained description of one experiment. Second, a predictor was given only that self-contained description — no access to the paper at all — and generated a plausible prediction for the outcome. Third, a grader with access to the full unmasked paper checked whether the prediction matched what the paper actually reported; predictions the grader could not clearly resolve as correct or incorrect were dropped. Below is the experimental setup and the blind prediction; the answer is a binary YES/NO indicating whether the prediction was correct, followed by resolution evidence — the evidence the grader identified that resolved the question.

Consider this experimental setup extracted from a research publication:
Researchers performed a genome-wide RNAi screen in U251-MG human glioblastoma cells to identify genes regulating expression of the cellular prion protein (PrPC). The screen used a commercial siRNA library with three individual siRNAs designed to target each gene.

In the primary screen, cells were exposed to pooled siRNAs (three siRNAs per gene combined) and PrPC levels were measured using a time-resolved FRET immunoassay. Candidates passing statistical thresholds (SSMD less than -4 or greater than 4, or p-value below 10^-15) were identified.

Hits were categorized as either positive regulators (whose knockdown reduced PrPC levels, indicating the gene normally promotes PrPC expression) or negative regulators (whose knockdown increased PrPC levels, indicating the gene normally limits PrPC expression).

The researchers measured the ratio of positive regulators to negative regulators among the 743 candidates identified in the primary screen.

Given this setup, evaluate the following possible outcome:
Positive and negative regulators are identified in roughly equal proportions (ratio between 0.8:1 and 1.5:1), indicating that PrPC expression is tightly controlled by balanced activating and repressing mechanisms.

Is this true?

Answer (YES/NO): NO